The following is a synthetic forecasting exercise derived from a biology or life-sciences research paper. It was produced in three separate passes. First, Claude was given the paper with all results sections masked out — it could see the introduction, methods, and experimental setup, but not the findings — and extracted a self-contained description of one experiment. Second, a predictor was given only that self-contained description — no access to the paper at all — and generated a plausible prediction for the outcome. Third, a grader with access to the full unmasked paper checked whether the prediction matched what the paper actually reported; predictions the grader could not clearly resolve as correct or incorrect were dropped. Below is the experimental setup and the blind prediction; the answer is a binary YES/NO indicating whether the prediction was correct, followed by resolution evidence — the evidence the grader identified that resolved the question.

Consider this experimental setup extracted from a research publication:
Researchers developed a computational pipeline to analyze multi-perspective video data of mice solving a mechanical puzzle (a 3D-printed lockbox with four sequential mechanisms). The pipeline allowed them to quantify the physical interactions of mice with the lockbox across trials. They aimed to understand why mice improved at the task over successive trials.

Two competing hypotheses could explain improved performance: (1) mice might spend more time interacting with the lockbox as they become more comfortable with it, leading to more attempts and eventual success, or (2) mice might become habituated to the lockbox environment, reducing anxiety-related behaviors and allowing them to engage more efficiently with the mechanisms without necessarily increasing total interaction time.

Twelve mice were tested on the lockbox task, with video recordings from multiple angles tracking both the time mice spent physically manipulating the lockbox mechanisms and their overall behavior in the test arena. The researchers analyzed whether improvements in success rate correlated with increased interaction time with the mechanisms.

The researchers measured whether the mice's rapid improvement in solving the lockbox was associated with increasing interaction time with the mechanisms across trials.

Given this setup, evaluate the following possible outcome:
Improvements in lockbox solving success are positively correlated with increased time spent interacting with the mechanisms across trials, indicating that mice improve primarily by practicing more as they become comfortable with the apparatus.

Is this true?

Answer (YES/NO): NO